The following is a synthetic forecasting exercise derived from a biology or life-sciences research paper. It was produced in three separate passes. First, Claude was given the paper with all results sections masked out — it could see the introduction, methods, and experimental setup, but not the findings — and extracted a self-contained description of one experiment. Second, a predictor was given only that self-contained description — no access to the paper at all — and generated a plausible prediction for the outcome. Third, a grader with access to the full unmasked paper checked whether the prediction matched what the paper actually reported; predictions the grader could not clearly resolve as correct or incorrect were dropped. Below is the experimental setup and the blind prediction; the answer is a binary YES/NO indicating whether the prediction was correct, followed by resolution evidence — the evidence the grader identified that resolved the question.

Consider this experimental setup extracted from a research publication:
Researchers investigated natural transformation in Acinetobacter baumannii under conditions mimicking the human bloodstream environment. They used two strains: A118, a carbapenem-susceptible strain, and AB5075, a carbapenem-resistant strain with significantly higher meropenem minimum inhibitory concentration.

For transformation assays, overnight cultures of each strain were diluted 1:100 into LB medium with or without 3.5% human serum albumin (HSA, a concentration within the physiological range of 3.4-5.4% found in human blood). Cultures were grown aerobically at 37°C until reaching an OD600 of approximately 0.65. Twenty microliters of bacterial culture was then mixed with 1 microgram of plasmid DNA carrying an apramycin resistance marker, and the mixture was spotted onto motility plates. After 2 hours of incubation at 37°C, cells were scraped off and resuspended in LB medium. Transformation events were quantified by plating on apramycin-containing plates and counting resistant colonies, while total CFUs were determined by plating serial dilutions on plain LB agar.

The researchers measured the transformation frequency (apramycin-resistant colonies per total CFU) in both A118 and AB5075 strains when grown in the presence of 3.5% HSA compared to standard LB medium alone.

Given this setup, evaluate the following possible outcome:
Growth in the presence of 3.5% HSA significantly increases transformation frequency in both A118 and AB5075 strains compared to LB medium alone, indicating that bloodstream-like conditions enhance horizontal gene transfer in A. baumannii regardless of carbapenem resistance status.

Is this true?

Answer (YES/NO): YES